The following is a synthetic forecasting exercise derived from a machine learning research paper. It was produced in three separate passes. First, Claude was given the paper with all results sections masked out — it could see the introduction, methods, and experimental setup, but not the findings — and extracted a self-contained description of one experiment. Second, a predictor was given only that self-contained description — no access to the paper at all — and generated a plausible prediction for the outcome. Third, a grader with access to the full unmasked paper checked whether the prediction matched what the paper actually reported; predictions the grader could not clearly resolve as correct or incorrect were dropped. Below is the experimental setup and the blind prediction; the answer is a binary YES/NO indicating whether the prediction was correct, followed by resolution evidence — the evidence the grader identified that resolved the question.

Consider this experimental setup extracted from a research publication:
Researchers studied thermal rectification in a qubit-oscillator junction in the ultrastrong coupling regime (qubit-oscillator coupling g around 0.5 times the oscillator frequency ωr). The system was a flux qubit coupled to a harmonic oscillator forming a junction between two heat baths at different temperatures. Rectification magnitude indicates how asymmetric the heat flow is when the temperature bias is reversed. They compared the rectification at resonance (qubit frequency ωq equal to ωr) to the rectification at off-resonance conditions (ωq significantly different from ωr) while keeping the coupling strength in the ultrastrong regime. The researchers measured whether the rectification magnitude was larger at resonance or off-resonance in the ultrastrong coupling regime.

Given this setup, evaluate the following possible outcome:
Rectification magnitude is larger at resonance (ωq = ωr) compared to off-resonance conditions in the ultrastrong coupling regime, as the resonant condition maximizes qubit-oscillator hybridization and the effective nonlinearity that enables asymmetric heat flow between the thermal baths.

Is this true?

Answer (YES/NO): NO